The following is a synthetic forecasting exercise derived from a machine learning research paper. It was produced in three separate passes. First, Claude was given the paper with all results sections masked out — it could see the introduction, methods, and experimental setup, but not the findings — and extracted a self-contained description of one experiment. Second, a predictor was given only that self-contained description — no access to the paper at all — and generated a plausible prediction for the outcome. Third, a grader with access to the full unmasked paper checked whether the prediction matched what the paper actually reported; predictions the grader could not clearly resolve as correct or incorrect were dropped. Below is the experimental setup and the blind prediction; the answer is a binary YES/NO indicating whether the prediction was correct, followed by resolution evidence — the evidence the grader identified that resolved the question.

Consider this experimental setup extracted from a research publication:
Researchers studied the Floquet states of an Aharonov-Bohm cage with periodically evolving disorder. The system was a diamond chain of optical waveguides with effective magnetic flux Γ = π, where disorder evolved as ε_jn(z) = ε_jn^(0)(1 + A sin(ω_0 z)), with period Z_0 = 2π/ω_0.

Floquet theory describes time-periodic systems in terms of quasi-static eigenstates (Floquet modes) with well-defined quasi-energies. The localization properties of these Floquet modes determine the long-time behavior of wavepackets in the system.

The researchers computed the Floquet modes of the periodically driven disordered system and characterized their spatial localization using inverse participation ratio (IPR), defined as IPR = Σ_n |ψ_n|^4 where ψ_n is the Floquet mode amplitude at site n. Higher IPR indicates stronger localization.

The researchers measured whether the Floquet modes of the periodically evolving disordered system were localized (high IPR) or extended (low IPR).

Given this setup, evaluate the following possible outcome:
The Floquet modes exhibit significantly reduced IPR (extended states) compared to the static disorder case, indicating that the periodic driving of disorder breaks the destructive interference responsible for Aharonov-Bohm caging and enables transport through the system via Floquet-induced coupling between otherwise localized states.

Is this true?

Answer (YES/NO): NO